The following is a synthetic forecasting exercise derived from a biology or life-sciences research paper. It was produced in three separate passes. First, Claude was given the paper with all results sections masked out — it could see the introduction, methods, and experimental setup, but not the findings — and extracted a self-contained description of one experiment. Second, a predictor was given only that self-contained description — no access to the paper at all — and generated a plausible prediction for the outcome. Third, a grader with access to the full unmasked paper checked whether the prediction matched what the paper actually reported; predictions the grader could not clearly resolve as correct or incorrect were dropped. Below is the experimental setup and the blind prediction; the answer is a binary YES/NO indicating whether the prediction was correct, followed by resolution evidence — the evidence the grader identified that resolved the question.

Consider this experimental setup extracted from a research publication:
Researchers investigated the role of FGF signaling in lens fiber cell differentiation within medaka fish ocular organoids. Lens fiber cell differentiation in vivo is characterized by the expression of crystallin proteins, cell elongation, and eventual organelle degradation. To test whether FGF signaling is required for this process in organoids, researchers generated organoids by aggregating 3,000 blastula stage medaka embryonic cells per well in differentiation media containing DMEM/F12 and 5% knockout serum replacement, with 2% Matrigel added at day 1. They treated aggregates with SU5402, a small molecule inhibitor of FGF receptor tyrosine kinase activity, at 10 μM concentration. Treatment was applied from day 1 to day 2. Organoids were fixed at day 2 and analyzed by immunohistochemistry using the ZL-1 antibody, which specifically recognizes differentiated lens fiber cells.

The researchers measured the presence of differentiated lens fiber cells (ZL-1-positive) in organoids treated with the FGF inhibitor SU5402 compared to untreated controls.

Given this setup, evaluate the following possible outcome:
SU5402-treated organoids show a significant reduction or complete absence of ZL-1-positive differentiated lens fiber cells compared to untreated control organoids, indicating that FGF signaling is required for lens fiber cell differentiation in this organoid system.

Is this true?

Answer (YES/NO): YES